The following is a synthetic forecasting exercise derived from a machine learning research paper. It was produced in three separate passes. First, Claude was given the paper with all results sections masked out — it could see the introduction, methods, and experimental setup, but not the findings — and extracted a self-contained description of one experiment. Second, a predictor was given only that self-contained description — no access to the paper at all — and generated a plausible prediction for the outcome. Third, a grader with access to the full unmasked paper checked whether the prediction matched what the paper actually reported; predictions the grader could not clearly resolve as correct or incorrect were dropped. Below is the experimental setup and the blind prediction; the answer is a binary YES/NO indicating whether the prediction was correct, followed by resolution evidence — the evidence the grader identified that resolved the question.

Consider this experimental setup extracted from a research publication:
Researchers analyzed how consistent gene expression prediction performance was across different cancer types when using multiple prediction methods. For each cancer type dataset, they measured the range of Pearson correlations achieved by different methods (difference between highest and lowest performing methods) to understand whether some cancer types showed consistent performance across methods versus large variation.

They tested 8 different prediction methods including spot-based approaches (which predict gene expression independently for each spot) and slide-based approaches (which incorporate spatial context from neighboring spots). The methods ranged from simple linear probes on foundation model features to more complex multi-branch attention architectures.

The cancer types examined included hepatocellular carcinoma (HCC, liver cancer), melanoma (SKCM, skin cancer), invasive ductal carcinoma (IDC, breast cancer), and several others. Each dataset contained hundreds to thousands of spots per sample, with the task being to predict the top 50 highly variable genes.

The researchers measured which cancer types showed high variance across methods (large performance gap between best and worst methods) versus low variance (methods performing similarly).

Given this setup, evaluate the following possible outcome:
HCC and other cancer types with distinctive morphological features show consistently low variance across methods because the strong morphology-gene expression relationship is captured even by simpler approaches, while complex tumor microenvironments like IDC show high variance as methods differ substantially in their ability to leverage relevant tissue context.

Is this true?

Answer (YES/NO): NO